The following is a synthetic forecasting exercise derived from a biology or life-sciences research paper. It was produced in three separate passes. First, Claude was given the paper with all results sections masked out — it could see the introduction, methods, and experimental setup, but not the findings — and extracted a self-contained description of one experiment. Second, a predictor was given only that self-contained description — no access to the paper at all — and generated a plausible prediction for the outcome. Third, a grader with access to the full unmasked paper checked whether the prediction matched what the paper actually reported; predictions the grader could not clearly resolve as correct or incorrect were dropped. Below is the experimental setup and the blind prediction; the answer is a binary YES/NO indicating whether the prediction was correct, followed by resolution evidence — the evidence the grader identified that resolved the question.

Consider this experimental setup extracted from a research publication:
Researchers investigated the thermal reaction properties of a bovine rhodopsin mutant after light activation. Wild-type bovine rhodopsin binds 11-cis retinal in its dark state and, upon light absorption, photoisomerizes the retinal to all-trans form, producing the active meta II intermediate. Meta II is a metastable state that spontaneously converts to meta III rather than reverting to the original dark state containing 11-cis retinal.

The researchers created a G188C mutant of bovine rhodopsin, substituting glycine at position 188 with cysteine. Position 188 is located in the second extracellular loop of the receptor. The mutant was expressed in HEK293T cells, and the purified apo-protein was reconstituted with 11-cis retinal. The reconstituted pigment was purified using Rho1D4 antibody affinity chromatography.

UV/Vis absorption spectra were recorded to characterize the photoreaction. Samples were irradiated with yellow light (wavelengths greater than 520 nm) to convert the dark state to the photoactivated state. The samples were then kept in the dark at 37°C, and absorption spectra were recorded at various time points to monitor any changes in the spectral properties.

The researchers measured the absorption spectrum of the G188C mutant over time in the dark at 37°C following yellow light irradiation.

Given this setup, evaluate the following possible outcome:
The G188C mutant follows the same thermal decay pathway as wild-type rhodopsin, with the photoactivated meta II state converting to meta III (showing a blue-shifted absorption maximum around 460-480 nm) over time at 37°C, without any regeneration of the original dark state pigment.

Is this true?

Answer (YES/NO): NO